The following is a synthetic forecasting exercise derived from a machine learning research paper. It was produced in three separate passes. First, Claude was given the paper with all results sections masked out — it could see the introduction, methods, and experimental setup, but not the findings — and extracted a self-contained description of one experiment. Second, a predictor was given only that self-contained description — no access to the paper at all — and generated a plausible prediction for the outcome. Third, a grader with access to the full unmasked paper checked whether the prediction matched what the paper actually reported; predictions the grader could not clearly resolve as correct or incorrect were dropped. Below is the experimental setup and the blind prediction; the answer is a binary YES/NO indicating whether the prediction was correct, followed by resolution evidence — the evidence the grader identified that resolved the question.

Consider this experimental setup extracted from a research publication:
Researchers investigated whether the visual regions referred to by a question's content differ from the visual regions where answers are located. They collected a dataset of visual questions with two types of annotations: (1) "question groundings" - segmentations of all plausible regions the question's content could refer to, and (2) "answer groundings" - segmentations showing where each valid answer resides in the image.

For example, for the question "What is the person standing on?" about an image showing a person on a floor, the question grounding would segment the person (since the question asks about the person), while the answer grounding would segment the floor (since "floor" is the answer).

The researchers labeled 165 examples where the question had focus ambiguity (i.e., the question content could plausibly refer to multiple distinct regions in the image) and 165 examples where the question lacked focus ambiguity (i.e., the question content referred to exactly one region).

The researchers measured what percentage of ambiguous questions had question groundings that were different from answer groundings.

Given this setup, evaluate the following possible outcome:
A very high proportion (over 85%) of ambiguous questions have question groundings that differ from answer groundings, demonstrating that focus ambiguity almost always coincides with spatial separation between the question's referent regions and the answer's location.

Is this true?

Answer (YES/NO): NO